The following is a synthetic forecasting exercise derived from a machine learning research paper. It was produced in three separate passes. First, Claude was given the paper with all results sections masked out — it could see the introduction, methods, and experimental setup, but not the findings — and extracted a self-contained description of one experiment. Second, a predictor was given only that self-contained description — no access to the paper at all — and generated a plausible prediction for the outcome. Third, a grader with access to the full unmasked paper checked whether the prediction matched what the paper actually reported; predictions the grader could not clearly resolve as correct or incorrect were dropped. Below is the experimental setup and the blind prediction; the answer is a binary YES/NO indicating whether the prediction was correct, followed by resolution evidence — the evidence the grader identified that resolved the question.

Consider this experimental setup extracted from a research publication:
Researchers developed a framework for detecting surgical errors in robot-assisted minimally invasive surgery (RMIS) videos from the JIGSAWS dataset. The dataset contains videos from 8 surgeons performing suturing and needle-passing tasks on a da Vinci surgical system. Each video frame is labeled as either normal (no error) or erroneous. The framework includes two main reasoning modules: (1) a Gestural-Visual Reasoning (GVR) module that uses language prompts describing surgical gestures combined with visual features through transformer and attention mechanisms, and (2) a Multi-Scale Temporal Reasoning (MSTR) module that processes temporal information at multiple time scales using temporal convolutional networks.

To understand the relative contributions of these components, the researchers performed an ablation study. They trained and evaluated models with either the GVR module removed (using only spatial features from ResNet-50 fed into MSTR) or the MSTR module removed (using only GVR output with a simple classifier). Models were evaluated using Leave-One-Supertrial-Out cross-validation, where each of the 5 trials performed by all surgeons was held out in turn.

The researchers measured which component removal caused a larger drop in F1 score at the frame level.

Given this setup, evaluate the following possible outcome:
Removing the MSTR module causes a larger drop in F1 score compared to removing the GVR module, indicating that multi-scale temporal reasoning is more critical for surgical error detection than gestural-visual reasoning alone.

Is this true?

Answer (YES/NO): YES